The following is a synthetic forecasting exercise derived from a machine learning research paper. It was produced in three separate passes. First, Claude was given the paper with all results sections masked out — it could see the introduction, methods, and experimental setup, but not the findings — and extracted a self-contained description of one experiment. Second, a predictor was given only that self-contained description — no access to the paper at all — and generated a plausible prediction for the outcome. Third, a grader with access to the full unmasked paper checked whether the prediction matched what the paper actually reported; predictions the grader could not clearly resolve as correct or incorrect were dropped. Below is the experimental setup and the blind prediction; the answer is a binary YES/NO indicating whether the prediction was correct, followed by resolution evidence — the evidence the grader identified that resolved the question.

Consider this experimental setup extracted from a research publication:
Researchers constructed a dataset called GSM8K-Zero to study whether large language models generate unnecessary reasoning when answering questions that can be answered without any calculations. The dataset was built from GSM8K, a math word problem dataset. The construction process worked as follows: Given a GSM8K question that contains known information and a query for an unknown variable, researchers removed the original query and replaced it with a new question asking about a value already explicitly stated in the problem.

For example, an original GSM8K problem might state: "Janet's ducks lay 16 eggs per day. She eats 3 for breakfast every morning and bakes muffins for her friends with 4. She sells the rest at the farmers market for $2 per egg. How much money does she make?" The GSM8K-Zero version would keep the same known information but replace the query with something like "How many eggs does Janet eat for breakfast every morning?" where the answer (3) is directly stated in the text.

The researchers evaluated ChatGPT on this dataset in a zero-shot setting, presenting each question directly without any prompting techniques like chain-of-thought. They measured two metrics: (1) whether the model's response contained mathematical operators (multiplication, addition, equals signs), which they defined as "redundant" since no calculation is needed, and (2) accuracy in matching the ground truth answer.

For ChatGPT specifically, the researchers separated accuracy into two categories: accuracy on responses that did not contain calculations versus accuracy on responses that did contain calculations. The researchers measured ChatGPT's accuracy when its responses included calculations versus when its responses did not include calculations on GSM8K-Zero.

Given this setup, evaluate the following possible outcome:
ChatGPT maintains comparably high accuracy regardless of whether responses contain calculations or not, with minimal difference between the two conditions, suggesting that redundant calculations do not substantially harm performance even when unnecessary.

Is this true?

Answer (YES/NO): NO